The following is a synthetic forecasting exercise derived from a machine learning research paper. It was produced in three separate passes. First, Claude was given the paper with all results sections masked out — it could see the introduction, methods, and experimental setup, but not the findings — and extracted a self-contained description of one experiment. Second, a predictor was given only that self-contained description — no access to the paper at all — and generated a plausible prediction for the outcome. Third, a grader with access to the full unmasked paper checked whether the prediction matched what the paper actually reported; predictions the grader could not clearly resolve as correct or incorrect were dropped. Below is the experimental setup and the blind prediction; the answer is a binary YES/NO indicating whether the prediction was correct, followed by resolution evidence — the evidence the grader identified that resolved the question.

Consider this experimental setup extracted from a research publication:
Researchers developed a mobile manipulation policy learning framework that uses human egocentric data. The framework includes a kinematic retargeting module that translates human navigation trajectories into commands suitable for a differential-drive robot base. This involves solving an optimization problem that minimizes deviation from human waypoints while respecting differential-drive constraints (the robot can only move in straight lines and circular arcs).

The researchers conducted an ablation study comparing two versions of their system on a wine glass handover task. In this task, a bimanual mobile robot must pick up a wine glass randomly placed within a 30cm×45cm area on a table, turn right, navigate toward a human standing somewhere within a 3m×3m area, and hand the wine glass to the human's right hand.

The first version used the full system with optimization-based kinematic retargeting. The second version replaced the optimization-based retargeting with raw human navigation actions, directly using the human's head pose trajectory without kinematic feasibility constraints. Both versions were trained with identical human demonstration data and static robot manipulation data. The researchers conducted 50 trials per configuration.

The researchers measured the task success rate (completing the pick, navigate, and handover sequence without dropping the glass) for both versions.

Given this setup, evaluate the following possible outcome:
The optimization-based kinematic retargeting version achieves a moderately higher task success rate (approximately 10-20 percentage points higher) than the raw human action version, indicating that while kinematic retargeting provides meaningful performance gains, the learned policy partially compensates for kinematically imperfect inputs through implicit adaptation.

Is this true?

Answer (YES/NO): NO